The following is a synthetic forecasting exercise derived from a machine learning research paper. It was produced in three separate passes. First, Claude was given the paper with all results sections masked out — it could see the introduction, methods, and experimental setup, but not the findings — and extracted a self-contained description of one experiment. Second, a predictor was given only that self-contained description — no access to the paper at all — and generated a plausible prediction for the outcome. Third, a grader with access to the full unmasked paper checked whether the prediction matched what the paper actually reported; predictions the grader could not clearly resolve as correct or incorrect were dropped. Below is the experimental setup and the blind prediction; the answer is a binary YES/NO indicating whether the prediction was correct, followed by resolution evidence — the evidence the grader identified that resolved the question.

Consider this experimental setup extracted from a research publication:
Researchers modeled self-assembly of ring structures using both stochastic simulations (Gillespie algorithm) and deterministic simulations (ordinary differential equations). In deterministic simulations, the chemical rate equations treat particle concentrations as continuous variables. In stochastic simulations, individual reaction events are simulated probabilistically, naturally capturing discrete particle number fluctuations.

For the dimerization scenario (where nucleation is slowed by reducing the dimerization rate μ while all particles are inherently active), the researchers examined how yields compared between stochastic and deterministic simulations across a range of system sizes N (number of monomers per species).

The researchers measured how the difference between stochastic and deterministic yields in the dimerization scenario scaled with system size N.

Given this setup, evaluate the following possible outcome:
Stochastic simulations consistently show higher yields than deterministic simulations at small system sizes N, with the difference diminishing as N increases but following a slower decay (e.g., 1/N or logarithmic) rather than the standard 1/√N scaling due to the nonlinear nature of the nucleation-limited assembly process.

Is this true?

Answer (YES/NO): NO